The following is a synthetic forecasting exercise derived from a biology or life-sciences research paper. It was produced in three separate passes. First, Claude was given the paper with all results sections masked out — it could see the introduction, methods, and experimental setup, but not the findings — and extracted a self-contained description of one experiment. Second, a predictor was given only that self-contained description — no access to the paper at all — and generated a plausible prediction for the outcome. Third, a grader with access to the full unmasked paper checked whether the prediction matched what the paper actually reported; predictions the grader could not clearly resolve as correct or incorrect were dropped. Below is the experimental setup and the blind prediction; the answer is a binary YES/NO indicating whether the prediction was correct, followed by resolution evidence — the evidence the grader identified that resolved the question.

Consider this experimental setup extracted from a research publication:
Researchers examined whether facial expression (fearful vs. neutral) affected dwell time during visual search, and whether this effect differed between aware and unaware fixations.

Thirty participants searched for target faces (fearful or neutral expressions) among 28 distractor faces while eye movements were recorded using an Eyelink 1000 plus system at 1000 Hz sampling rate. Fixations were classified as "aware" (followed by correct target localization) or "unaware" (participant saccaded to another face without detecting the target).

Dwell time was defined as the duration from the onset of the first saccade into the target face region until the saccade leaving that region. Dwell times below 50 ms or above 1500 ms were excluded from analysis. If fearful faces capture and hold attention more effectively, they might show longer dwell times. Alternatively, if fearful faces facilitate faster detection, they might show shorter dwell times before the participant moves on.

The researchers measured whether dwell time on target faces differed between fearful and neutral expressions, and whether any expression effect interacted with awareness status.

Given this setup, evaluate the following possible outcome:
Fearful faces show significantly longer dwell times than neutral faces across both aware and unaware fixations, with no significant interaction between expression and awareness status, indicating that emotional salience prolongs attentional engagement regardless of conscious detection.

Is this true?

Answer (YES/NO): NO